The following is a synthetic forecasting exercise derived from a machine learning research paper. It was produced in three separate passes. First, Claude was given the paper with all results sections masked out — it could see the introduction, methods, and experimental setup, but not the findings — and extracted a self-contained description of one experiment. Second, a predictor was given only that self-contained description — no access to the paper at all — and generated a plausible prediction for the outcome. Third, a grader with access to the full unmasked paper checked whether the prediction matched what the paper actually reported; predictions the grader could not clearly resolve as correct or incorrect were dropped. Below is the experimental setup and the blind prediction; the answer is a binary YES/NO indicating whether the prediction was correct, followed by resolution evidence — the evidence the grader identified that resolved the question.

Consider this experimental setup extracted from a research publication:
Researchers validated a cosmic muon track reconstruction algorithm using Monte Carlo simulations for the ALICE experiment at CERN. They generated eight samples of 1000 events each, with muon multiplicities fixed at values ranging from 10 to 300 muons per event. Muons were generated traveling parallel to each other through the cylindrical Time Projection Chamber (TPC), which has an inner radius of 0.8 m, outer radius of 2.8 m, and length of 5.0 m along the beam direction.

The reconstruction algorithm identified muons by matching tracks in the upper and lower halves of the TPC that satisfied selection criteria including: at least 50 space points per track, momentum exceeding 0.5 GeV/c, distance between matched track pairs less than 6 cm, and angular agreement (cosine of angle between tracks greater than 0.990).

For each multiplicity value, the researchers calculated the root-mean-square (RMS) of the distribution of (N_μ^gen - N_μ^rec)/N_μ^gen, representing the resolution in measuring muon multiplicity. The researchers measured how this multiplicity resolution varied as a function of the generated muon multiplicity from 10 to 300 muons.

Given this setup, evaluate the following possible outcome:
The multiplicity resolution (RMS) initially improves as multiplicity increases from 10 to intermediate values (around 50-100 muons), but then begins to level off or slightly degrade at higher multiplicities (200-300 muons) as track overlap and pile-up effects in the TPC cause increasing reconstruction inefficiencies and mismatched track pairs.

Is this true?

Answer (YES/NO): NO